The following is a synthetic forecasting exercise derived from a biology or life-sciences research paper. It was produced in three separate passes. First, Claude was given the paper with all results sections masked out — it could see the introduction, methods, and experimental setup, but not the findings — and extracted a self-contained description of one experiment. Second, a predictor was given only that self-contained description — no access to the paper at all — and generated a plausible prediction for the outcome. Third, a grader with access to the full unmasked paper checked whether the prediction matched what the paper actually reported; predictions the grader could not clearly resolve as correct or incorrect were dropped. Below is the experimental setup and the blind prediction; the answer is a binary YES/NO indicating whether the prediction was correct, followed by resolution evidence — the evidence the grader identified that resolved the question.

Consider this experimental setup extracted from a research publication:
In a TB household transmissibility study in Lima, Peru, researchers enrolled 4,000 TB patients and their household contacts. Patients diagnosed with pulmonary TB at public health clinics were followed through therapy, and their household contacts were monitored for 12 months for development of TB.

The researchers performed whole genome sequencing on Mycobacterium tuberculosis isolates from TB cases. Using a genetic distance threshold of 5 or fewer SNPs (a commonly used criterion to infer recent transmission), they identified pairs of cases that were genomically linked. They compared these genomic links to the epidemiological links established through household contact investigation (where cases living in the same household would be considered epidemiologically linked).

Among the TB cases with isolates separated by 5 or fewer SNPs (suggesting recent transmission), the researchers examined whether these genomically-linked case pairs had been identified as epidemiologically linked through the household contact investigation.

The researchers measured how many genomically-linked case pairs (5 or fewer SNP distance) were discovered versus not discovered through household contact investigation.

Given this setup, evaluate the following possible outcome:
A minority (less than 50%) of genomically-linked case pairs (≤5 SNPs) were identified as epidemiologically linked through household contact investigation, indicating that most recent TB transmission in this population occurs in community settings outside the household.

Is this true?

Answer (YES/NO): YES